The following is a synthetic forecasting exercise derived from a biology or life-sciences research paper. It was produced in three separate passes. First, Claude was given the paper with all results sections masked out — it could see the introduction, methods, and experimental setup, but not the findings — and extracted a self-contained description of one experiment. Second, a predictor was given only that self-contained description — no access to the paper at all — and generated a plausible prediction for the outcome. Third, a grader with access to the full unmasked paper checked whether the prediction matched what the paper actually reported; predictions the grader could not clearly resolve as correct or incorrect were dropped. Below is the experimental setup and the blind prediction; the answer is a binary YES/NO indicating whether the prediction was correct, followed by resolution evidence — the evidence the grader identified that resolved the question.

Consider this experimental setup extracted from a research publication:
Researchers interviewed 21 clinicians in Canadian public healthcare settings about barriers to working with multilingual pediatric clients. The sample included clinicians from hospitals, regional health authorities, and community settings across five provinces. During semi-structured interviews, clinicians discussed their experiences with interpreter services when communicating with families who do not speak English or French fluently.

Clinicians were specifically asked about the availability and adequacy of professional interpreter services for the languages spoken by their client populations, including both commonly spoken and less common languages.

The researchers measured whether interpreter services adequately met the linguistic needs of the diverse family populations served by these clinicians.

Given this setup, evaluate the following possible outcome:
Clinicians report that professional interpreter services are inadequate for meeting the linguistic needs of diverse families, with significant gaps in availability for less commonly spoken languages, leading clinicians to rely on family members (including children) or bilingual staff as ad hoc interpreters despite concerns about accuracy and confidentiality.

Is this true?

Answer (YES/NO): NO